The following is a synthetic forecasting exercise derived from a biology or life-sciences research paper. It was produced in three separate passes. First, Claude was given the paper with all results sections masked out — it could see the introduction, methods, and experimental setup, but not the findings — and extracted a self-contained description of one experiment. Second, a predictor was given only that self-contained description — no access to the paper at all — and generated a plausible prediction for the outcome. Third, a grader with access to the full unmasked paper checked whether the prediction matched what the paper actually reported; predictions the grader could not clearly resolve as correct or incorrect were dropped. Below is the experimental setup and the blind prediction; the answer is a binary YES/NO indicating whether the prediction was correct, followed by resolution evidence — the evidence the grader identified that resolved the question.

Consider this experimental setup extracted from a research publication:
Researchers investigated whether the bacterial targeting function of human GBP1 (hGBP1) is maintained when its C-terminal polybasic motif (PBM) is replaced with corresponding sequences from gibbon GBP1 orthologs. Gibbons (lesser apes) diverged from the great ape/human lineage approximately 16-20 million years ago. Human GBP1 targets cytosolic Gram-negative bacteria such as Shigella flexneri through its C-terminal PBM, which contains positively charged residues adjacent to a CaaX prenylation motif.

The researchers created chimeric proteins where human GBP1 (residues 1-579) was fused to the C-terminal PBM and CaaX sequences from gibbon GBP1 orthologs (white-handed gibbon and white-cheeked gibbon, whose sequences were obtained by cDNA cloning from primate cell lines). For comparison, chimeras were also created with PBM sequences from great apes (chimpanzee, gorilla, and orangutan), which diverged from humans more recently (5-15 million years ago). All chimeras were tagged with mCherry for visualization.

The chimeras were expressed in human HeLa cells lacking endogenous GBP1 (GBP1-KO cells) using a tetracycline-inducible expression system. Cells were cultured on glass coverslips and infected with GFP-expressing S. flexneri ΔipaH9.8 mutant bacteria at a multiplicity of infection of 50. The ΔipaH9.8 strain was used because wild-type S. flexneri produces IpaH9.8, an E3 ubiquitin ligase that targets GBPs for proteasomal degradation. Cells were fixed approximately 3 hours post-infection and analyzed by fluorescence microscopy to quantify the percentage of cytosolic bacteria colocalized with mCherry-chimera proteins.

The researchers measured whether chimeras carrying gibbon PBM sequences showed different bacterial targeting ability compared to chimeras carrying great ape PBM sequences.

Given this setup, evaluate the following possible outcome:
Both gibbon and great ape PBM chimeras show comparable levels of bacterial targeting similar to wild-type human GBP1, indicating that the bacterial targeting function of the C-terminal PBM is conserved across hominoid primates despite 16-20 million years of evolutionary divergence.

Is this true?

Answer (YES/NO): YES